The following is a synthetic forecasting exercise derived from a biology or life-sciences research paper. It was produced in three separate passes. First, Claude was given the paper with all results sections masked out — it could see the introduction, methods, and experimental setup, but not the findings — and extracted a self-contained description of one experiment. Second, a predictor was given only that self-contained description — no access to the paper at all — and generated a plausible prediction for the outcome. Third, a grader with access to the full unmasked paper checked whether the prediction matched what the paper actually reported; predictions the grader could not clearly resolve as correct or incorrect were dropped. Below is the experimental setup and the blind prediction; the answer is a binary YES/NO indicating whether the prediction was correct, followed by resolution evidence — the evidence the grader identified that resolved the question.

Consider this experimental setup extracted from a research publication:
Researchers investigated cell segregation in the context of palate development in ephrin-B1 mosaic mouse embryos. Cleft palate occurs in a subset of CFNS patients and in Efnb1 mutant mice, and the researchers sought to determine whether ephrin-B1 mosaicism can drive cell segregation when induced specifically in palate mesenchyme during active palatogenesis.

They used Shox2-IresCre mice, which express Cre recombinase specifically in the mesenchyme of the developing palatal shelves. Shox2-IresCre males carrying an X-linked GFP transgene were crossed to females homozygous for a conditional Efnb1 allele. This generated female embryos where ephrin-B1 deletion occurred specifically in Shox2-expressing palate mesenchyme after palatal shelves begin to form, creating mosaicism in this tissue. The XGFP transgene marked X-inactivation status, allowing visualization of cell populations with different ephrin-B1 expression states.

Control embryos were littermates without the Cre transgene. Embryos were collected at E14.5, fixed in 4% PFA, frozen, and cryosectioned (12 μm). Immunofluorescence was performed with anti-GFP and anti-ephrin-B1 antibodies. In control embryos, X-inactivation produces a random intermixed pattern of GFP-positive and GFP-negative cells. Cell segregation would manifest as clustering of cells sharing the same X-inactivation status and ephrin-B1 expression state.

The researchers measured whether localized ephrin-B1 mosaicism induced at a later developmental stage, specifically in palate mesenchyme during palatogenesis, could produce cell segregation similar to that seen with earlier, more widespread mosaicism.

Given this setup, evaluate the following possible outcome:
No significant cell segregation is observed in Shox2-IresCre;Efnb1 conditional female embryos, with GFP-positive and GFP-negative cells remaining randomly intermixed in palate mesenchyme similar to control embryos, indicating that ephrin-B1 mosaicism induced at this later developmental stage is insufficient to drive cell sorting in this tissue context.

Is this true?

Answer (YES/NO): NO